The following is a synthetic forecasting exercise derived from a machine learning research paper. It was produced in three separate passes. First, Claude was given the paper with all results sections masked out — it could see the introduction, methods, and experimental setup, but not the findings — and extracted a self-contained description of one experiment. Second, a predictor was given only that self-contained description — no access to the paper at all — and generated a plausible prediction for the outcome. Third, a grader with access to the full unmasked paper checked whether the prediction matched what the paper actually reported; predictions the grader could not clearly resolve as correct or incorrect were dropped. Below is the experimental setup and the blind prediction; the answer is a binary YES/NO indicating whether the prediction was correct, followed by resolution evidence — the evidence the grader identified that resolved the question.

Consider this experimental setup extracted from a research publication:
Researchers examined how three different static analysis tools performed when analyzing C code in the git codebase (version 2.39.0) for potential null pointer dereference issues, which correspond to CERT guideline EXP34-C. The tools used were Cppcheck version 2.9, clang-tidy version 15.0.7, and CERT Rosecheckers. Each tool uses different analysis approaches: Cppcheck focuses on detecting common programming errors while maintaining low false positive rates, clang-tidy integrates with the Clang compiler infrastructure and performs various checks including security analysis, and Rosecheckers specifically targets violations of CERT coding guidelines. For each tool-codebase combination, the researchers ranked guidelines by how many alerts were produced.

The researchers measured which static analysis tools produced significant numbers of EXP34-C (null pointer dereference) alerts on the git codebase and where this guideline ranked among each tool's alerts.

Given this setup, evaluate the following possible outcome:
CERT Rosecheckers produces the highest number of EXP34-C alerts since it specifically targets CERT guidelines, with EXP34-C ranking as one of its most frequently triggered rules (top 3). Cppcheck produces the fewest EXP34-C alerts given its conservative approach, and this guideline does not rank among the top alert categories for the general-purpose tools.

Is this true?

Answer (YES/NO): NO